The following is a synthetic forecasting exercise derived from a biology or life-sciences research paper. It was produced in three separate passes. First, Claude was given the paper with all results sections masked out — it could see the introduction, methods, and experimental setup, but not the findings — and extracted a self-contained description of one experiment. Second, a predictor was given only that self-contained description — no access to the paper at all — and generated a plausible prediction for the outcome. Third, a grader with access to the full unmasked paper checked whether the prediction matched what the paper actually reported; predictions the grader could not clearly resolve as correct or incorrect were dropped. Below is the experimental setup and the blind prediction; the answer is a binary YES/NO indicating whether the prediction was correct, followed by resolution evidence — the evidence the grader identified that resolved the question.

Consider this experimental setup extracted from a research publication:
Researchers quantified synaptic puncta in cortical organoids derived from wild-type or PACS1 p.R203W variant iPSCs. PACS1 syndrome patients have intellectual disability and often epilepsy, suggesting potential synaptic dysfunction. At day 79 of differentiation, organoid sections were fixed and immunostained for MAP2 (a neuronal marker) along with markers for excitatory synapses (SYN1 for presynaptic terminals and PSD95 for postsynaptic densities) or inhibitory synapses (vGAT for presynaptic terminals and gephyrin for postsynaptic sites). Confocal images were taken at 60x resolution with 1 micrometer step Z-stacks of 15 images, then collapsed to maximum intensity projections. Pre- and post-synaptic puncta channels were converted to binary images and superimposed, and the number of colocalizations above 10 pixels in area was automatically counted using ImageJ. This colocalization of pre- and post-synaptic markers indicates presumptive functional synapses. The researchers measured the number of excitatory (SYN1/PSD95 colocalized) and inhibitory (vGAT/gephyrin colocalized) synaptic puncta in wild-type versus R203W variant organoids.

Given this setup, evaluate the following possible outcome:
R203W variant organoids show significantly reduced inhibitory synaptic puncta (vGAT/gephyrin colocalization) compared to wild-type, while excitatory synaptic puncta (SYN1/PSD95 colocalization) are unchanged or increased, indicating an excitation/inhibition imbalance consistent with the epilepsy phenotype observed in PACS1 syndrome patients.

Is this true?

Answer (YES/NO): NO